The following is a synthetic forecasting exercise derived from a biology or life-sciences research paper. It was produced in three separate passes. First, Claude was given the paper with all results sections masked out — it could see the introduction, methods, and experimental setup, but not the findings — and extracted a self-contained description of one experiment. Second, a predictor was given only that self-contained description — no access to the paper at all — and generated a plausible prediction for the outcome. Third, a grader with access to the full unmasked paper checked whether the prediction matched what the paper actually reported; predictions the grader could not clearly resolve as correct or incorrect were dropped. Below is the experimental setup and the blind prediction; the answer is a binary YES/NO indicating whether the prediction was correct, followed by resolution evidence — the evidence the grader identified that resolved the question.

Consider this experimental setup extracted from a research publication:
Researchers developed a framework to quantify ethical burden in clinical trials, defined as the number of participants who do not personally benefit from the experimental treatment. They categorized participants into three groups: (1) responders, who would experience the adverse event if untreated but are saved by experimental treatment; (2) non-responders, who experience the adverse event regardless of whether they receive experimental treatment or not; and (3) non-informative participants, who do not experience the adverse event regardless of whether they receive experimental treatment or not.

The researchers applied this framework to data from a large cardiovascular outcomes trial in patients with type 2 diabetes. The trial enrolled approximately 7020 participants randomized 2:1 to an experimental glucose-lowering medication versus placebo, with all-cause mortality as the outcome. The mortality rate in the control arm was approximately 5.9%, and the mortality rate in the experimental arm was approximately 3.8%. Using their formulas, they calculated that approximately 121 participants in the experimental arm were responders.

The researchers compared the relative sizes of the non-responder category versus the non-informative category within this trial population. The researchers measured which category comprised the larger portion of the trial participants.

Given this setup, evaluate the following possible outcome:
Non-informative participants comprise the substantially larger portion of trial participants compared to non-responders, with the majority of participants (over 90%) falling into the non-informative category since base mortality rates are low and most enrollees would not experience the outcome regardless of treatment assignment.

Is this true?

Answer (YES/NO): YES